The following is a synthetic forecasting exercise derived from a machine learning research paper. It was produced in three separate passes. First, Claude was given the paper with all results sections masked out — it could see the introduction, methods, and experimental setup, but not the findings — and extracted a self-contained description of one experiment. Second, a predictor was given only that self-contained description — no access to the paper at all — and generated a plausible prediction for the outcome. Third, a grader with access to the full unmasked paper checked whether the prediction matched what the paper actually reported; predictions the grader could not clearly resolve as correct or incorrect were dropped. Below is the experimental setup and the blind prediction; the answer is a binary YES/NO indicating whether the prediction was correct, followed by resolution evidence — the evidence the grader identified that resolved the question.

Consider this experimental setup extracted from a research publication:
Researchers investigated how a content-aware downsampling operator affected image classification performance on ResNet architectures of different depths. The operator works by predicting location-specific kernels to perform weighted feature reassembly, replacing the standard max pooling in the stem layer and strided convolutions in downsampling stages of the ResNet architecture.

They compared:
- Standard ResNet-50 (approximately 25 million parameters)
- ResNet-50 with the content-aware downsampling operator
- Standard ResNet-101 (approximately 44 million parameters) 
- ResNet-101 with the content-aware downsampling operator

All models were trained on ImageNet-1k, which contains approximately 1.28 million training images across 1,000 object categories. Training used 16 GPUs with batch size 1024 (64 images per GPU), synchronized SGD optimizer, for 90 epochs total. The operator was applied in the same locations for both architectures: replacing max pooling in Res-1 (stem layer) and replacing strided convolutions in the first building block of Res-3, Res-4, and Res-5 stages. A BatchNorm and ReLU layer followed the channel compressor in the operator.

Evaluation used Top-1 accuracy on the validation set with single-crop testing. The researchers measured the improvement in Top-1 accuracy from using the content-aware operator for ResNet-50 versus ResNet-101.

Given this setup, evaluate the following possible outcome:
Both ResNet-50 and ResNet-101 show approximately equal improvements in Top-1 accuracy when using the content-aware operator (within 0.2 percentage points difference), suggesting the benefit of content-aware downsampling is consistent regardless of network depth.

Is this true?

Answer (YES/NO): NO